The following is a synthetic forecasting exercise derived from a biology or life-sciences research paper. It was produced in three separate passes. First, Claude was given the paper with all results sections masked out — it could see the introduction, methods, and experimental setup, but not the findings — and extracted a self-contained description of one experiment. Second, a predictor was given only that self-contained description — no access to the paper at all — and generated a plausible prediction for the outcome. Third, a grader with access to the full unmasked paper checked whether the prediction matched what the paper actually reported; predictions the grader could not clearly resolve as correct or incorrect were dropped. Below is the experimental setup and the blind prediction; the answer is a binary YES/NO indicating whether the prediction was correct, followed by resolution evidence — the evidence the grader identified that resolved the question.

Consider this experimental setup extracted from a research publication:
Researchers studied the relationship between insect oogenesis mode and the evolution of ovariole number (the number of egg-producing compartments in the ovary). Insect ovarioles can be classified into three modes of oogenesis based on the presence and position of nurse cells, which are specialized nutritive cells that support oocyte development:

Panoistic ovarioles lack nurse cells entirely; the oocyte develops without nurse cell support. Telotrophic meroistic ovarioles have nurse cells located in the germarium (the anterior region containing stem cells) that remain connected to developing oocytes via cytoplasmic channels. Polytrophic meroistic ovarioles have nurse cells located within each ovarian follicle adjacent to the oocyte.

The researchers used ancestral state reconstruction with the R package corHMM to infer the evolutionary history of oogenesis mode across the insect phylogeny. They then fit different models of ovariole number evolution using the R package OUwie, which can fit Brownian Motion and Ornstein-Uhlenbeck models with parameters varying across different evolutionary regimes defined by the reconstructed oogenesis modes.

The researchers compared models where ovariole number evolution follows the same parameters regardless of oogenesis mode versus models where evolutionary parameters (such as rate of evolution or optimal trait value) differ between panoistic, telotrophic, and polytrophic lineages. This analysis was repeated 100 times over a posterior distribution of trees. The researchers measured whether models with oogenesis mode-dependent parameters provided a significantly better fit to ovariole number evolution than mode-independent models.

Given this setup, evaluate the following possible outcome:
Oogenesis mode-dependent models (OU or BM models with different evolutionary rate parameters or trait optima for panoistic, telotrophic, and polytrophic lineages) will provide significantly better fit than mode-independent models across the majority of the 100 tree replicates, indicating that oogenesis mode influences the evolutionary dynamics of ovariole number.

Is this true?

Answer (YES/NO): NO